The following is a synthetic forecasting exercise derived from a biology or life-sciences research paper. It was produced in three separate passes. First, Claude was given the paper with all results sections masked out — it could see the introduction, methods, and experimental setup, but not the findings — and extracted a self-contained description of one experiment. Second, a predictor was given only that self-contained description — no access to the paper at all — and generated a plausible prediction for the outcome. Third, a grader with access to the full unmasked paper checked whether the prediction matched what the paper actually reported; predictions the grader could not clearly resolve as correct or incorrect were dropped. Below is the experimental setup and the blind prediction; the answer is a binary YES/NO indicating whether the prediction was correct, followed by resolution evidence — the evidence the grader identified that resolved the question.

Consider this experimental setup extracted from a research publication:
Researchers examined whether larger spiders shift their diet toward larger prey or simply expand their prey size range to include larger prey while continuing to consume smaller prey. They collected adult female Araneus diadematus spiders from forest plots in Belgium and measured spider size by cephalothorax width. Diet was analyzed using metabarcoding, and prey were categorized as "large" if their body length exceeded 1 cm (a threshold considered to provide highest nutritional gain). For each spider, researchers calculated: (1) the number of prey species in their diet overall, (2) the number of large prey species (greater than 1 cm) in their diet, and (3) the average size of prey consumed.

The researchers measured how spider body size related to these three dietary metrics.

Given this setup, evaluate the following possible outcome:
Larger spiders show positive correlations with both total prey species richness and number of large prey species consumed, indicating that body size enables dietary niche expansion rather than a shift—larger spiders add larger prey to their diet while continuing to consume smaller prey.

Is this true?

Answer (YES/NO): NO